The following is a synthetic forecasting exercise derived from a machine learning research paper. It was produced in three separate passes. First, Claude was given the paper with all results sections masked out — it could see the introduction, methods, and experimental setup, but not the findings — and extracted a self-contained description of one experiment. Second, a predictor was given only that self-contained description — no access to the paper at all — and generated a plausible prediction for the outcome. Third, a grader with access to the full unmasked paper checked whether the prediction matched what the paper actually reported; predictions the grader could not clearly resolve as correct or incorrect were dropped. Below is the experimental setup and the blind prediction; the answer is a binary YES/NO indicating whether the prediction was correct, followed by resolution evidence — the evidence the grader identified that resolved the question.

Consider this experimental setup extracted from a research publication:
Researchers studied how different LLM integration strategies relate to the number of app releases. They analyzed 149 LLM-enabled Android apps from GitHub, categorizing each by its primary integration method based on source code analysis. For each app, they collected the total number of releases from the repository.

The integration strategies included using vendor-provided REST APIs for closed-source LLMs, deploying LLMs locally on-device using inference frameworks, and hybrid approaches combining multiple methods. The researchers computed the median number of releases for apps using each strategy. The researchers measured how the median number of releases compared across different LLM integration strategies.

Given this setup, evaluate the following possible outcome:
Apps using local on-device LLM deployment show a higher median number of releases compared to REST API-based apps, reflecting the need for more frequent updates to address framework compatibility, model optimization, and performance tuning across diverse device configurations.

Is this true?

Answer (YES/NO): YES